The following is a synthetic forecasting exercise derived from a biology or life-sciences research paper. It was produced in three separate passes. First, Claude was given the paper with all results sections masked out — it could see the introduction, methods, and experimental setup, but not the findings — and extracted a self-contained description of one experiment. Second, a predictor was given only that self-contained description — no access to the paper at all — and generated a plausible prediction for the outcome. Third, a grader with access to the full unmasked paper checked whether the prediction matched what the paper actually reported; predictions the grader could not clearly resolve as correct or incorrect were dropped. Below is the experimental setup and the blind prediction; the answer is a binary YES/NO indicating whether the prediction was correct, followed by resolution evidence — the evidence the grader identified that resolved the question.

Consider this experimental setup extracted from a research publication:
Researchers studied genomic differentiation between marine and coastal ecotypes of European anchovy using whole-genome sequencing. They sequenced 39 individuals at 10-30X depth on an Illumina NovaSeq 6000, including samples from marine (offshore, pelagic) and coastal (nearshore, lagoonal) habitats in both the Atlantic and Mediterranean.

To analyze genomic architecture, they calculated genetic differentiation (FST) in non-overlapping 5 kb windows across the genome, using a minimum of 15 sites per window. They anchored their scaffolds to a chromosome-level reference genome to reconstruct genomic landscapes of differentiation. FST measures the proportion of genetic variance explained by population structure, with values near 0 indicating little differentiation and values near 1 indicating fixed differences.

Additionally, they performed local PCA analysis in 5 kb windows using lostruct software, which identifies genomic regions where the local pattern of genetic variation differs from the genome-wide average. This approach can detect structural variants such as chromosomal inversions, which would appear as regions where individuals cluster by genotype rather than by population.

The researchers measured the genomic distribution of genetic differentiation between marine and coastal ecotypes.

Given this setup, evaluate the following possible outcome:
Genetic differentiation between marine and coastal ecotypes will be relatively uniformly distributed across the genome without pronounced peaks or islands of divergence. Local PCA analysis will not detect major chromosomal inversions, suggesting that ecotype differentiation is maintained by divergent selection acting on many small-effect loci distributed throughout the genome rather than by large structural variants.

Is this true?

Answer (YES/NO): NO